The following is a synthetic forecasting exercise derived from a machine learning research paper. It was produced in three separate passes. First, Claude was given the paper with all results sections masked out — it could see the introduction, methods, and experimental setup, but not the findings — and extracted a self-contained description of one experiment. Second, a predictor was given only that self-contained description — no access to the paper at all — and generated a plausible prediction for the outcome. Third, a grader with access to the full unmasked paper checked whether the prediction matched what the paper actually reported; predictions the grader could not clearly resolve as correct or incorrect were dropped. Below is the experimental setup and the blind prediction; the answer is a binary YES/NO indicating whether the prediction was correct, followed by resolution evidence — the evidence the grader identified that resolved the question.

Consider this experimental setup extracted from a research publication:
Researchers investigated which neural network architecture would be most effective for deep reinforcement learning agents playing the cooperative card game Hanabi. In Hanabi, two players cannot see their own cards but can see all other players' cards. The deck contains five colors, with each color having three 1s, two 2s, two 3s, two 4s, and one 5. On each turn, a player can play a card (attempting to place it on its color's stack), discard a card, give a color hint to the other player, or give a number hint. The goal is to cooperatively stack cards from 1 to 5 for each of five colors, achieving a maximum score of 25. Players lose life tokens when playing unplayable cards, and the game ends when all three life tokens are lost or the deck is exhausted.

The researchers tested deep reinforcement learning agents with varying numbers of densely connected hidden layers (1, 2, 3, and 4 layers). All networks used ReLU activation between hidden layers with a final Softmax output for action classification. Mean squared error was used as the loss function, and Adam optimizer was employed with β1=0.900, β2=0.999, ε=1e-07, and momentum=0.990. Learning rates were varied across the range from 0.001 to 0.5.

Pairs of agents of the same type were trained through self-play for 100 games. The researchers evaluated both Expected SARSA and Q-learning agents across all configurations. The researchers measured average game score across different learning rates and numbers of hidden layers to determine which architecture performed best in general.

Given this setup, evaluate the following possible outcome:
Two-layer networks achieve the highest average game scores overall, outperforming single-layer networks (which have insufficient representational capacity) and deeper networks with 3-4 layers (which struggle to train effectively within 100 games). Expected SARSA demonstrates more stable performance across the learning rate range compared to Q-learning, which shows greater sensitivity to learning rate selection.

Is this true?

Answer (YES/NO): NO